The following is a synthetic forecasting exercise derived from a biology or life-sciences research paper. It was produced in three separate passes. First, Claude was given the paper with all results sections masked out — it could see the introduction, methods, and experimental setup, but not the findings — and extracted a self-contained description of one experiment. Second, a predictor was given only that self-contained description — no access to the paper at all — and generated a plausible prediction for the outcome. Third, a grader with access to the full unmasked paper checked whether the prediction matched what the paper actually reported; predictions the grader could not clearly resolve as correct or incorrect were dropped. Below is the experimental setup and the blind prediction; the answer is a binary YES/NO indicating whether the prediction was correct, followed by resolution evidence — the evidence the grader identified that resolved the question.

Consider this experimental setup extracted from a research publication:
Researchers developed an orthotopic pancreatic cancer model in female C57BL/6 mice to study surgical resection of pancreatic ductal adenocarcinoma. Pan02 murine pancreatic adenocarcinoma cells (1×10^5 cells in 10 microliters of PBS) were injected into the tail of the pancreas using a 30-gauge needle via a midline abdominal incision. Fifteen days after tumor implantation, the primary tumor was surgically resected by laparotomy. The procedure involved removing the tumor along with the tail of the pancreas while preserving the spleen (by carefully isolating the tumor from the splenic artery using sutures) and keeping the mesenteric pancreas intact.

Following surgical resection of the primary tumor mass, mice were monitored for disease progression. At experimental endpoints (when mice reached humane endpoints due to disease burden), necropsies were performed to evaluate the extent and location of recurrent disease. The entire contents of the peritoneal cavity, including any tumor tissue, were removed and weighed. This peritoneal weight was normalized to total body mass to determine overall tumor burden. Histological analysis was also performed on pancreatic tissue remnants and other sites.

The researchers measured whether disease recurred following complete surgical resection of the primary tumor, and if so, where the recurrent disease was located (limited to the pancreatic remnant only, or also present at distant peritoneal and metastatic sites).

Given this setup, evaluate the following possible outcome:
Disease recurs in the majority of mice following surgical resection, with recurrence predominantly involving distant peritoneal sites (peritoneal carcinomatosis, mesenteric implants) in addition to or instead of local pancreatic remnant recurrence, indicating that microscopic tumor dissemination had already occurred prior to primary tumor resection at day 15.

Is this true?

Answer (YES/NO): NO